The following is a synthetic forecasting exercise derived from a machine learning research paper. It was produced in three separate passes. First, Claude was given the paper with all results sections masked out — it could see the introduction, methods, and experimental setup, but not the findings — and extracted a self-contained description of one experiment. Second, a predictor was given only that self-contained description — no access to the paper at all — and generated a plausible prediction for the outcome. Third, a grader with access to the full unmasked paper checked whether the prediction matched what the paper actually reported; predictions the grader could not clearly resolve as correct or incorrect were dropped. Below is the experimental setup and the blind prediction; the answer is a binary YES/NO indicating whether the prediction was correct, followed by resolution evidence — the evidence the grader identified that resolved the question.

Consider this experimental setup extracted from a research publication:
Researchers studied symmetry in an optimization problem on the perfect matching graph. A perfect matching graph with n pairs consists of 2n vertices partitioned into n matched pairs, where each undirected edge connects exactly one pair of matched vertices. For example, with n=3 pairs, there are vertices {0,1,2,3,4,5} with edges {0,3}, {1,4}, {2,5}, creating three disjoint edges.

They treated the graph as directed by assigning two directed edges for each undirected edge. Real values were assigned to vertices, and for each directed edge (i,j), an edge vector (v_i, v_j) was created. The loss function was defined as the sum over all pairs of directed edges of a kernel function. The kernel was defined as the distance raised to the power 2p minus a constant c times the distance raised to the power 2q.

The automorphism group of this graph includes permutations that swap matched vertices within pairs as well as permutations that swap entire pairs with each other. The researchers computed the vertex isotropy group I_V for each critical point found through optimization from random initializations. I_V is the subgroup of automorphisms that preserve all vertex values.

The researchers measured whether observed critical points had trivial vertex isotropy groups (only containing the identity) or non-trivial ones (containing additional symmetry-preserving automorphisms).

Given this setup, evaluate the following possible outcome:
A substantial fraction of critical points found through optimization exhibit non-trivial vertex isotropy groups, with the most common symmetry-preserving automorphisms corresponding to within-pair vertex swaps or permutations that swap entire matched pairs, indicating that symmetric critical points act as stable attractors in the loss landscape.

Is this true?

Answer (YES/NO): YES